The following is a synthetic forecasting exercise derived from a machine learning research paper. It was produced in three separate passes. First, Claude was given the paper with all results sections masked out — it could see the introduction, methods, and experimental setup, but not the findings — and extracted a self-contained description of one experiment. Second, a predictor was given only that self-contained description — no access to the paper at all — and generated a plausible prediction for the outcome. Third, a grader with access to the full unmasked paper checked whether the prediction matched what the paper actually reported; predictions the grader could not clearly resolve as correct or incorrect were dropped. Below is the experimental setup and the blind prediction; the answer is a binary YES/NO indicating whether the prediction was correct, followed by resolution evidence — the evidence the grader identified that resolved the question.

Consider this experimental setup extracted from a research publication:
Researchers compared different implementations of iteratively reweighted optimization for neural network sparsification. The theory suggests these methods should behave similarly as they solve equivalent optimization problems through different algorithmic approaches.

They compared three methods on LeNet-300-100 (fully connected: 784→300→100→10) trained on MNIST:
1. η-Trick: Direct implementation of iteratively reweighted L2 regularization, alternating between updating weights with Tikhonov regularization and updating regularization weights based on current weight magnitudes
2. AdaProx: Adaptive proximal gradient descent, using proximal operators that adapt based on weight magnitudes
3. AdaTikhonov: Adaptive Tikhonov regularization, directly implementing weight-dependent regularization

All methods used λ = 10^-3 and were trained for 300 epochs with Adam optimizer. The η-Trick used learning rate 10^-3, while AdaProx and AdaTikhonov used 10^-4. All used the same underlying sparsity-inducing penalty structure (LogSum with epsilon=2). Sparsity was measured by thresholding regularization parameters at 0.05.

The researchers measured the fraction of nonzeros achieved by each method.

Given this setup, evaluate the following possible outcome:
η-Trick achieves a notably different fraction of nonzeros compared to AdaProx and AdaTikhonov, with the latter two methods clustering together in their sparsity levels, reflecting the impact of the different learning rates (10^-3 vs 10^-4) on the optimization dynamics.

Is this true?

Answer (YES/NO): YES